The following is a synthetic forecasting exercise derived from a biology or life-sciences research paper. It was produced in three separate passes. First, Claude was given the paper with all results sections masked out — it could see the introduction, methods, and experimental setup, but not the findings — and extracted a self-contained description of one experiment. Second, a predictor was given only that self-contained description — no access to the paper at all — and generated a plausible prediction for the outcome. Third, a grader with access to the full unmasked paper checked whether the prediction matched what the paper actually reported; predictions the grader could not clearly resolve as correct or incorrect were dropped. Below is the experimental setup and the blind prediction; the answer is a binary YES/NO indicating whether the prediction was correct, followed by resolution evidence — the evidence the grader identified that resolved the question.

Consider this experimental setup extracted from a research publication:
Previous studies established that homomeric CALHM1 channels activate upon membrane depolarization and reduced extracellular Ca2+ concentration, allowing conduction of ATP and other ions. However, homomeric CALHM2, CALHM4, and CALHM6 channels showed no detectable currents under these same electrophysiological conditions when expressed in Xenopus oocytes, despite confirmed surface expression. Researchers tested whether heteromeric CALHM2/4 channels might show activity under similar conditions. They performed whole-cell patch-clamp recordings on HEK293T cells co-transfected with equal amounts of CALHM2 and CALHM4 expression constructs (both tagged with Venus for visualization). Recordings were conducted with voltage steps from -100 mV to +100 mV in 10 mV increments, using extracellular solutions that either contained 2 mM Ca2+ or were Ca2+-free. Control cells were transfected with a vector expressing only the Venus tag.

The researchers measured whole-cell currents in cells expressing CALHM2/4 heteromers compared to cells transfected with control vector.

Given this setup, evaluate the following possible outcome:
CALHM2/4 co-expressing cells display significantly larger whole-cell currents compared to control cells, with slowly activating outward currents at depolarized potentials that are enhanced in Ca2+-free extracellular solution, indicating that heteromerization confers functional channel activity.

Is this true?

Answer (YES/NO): NO